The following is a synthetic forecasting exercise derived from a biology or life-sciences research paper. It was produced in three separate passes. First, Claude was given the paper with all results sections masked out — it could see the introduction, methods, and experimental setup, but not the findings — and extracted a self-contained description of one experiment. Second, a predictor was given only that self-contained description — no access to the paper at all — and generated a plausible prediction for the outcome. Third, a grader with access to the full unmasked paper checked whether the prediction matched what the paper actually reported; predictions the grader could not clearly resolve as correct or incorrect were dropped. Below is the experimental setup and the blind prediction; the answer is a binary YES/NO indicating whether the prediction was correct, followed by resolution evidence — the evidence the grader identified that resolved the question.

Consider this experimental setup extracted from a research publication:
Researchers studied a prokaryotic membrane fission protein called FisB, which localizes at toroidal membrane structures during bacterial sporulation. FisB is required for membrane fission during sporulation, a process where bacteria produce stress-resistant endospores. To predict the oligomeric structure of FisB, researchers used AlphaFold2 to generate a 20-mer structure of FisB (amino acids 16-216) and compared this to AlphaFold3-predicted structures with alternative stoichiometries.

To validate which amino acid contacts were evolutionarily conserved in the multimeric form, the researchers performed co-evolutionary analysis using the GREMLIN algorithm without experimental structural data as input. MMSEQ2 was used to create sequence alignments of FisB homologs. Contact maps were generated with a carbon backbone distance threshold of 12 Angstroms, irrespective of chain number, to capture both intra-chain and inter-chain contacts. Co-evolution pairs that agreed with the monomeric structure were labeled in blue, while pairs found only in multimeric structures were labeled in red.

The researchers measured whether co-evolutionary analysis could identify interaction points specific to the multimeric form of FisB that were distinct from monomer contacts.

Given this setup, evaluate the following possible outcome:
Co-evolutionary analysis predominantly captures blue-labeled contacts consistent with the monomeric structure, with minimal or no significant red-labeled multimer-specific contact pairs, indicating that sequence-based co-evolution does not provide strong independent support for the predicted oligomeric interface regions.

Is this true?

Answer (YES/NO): NO